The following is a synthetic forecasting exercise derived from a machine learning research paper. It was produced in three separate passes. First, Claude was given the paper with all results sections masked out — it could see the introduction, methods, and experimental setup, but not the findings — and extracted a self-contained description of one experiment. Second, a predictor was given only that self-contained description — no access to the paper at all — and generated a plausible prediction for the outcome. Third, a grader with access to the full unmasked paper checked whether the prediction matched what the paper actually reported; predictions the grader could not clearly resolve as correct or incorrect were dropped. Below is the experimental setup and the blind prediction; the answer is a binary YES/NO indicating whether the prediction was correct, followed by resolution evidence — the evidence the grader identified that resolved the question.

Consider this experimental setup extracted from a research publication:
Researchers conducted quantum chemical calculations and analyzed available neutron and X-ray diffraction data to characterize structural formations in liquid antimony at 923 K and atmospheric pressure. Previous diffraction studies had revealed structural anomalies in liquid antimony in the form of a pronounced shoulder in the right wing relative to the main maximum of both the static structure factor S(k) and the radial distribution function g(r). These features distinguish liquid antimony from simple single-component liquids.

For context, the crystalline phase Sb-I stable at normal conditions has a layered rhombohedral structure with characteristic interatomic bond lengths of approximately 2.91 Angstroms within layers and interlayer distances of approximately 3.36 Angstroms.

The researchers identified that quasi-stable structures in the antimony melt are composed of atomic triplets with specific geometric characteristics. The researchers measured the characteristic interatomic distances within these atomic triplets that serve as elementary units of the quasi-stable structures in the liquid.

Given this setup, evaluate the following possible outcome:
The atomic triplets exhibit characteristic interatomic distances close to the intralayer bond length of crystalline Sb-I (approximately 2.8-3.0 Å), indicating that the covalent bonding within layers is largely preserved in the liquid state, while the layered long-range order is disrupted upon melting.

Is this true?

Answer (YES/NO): NO